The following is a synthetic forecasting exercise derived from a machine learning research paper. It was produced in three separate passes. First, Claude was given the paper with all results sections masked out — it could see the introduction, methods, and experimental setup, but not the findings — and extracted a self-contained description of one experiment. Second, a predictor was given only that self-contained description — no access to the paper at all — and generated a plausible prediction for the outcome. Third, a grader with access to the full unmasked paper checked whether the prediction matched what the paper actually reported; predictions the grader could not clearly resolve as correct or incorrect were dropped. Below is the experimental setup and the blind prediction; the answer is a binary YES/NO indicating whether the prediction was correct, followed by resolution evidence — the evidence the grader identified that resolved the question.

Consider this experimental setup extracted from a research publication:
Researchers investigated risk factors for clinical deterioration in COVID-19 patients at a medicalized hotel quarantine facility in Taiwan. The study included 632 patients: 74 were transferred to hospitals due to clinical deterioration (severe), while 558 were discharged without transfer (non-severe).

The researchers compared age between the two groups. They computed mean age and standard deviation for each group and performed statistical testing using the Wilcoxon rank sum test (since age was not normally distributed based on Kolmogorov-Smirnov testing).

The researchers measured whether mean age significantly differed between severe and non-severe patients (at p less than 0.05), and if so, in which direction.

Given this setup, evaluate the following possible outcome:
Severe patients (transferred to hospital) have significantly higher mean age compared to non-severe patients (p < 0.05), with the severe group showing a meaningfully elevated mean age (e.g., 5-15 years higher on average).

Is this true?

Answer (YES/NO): YES